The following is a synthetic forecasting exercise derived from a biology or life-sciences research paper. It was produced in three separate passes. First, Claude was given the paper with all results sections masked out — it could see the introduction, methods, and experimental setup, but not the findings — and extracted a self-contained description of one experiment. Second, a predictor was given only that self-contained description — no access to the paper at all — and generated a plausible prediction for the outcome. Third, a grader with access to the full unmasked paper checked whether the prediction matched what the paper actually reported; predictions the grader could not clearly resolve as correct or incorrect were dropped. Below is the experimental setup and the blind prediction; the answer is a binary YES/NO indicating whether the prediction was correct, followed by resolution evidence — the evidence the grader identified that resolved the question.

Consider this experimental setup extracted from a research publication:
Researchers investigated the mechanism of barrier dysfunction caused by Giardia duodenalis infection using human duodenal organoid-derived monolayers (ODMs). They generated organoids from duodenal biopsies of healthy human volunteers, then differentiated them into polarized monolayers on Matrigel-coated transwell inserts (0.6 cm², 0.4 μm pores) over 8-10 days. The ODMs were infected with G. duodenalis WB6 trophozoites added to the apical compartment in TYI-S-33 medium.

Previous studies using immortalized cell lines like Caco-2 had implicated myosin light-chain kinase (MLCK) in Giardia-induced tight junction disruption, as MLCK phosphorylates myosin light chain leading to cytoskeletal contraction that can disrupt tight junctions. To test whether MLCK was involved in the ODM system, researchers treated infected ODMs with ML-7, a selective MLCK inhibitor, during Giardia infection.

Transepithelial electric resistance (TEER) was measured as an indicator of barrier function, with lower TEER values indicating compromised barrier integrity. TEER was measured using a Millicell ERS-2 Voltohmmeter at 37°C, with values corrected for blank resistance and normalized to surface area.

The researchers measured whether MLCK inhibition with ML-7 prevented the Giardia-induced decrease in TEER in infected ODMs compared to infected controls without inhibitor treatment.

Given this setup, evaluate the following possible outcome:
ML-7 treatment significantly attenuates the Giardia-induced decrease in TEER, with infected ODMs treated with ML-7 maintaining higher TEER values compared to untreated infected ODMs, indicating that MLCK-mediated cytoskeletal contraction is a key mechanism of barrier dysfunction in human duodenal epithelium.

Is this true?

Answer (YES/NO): NO